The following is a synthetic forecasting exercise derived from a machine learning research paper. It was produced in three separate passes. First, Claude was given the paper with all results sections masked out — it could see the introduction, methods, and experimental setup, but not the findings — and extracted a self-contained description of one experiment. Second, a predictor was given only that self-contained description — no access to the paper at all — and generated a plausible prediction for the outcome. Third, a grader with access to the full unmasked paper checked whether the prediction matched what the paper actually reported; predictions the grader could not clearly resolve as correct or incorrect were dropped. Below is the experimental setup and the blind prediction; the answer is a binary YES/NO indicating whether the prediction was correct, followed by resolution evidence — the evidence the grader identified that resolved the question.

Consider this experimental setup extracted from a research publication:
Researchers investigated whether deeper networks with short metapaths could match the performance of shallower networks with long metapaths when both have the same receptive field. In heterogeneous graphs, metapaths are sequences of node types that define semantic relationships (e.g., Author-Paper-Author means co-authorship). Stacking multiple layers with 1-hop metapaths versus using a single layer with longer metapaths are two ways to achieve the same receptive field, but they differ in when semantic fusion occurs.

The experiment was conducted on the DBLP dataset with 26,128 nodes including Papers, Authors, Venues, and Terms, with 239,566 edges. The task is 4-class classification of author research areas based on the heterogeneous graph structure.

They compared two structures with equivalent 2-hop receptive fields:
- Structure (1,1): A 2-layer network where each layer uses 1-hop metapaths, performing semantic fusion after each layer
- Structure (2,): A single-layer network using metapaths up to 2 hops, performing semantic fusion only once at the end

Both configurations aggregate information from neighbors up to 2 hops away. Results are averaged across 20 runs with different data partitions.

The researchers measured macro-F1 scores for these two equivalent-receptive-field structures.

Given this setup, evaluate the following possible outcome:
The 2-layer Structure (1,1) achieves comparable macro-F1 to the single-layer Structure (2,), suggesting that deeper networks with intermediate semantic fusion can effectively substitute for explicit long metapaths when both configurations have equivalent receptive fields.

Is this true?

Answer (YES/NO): NO